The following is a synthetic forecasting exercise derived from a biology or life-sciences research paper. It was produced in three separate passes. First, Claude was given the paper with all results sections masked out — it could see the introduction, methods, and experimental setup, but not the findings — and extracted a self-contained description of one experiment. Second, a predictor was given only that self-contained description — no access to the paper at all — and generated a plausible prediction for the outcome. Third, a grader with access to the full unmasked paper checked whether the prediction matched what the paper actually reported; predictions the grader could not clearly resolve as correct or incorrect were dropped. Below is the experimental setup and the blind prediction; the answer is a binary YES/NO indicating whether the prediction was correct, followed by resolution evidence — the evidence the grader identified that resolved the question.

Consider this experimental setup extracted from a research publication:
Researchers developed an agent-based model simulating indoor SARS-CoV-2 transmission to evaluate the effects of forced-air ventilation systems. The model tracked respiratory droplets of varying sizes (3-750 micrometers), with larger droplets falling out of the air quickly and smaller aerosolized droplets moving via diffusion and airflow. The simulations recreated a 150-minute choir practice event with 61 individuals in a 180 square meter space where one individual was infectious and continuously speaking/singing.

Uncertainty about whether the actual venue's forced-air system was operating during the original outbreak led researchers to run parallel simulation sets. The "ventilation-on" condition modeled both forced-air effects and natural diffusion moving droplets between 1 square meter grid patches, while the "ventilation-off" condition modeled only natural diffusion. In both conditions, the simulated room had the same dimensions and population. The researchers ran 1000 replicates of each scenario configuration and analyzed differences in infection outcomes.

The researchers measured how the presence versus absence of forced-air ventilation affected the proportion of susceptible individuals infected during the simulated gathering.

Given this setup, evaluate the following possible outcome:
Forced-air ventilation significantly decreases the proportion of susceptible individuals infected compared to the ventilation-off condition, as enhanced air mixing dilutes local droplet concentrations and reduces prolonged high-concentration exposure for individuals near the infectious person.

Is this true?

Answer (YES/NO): NO